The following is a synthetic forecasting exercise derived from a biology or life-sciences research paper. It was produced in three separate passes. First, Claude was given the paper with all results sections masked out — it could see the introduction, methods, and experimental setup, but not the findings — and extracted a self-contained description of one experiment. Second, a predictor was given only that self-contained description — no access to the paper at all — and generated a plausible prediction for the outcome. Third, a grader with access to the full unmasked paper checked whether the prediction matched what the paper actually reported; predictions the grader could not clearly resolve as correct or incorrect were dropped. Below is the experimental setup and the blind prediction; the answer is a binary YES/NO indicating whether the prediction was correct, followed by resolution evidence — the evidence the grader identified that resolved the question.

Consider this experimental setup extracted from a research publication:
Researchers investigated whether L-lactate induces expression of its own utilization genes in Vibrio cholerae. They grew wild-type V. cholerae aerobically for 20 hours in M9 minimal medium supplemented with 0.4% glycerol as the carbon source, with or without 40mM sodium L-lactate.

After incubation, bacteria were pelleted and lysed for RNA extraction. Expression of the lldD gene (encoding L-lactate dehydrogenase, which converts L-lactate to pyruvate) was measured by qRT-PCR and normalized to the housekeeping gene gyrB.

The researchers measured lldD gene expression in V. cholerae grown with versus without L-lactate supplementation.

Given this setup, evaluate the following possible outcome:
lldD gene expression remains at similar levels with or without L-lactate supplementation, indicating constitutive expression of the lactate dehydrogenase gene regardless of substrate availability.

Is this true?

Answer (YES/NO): NO